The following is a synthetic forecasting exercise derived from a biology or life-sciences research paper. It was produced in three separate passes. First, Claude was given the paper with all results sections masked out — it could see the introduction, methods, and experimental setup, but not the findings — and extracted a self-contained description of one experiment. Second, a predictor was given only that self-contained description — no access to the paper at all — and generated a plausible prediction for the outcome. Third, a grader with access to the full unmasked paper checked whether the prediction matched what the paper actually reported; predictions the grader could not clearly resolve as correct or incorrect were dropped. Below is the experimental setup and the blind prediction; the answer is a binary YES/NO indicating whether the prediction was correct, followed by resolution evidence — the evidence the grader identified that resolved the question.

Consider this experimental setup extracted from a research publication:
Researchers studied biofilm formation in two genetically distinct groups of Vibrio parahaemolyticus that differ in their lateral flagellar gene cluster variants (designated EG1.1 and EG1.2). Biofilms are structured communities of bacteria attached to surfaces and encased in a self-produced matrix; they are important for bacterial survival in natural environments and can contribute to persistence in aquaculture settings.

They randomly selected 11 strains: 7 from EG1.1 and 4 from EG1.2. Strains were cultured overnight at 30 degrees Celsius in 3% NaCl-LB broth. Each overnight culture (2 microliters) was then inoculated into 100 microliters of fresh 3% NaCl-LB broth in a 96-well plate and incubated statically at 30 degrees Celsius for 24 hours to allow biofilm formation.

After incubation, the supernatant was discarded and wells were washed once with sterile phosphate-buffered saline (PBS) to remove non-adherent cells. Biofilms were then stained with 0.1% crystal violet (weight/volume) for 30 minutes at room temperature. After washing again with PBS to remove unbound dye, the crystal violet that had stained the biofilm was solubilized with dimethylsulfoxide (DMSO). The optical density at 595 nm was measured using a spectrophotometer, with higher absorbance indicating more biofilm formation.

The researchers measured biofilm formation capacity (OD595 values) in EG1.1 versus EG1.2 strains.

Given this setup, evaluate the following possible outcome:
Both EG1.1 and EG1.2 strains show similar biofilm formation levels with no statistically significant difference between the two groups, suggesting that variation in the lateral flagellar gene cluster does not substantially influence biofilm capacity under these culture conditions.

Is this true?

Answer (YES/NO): NO